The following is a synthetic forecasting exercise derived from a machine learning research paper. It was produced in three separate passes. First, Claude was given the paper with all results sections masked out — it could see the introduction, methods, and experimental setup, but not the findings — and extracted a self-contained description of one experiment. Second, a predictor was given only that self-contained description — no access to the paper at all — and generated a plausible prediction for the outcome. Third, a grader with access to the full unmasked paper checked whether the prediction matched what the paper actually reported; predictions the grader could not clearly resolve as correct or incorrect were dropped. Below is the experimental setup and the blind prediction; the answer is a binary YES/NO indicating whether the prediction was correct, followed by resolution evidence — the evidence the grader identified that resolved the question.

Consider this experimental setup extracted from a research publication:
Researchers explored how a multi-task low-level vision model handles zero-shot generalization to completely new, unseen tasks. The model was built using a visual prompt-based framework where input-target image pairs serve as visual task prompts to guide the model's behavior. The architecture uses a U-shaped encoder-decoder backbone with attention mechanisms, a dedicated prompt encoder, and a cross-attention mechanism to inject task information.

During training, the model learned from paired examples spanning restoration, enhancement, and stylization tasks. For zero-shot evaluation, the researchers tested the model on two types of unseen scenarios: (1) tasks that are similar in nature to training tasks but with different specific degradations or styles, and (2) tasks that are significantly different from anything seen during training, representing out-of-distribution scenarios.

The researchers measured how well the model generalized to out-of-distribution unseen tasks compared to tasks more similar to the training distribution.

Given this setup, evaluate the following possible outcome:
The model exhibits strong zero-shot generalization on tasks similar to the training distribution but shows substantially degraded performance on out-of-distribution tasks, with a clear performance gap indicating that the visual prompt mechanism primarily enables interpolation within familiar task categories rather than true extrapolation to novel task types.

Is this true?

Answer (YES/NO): YES